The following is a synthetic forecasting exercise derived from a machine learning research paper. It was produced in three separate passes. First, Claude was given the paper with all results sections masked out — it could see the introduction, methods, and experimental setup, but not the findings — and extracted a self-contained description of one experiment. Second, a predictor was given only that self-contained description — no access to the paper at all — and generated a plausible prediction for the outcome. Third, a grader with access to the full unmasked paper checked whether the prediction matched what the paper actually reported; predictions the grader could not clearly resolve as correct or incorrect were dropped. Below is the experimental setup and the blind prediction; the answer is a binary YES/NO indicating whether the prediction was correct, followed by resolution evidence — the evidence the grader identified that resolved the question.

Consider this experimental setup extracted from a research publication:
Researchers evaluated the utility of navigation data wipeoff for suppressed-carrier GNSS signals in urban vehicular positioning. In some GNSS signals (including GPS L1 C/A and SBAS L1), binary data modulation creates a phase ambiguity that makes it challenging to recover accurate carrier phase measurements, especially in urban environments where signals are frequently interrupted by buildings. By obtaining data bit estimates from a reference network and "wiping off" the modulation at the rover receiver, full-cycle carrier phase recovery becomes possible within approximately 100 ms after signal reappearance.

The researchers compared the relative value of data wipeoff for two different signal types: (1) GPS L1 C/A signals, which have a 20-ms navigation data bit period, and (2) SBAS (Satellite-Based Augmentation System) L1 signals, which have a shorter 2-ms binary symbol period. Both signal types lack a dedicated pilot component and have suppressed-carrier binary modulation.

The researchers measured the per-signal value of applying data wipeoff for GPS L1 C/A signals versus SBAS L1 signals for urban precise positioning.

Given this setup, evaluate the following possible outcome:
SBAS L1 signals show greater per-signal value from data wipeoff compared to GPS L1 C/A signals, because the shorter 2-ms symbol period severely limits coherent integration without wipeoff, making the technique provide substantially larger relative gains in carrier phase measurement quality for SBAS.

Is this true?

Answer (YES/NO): YES